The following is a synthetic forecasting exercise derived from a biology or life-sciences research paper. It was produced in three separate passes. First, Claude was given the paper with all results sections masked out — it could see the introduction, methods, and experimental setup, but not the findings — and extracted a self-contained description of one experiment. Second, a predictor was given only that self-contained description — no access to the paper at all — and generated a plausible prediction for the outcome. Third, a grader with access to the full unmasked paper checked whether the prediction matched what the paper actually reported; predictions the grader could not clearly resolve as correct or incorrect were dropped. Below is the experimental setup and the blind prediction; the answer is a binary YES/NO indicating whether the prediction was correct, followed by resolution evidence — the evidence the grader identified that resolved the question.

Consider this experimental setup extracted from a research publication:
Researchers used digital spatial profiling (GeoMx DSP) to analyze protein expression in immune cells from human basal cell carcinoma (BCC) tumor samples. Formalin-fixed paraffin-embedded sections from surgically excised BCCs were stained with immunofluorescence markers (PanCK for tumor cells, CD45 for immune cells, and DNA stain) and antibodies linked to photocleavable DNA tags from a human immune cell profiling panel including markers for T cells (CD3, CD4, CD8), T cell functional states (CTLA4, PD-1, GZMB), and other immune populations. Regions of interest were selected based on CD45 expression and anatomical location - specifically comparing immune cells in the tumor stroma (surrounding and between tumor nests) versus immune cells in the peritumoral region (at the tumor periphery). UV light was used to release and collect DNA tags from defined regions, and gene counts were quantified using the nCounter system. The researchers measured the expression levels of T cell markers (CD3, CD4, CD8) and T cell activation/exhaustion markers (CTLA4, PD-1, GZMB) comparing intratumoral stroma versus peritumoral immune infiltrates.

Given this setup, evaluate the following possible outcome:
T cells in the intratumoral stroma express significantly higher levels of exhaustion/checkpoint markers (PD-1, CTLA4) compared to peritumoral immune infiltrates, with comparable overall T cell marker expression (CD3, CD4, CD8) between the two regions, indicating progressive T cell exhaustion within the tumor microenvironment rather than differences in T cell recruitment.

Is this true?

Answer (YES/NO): NO